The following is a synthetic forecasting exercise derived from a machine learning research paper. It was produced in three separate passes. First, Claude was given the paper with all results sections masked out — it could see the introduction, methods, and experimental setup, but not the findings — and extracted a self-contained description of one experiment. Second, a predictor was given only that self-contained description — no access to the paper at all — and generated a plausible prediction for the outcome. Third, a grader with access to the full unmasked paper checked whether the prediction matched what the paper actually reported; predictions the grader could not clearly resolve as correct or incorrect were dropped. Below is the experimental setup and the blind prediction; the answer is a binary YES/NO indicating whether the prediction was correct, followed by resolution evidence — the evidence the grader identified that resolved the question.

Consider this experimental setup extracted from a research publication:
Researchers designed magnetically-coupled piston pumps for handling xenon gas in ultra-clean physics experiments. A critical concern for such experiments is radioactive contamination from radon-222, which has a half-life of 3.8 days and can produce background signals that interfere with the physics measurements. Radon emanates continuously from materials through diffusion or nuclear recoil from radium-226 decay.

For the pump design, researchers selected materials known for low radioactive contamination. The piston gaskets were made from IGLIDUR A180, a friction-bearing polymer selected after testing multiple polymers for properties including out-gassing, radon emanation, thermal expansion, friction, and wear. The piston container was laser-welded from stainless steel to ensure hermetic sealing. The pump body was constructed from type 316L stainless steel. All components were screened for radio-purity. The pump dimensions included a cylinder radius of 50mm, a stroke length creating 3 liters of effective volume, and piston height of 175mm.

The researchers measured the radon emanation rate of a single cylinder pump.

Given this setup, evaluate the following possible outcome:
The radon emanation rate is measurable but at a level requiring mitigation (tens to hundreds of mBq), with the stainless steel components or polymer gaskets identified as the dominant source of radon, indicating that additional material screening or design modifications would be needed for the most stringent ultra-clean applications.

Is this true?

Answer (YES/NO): NO